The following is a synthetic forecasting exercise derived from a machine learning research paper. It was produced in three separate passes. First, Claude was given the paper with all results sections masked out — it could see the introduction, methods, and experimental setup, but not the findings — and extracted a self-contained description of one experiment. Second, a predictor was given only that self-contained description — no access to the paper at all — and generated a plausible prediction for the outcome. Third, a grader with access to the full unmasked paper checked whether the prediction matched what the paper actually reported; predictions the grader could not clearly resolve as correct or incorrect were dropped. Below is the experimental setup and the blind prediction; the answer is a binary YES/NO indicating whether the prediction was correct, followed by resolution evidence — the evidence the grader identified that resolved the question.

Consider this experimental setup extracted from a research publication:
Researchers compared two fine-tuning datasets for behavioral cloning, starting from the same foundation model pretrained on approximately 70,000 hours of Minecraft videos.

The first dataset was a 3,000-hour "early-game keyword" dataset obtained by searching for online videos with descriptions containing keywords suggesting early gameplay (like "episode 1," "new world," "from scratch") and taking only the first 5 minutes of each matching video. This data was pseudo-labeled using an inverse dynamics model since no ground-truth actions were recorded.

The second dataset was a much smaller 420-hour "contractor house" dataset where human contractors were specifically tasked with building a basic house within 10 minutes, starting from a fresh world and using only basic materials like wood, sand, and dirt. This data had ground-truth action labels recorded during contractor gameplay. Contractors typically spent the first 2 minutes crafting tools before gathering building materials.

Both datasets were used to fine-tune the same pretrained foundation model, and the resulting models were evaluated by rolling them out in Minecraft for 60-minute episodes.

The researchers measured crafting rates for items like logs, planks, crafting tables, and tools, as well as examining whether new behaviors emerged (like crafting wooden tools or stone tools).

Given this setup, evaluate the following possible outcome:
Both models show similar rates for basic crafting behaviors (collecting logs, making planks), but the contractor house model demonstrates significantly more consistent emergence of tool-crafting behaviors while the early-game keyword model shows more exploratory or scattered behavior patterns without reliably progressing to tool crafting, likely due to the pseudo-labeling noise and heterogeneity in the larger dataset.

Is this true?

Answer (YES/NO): NO